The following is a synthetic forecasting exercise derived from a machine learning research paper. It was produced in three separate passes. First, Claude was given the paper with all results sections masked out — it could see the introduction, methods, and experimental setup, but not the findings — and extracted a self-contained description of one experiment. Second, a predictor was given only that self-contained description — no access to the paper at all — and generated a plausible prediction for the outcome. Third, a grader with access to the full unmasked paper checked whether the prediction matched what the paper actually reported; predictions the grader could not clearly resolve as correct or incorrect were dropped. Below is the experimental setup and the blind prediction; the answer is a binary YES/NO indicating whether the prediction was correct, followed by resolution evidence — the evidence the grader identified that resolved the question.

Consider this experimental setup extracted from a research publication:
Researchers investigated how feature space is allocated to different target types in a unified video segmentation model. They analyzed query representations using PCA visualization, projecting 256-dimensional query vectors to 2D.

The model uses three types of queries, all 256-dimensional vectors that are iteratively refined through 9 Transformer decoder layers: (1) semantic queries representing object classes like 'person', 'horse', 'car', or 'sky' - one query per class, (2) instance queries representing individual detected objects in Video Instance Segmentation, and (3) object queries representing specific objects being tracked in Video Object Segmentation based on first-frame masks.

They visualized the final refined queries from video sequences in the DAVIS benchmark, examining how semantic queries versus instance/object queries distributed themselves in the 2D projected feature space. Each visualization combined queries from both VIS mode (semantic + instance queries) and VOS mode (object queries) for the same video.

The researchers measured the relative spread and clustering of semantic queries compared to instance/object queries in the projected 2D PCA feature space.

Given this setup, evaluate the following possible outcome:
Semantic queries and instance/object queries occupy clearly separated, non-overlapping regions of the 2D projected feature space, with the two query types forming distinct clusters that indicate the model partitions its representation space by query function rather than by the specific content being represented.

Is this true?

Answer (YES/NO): NO